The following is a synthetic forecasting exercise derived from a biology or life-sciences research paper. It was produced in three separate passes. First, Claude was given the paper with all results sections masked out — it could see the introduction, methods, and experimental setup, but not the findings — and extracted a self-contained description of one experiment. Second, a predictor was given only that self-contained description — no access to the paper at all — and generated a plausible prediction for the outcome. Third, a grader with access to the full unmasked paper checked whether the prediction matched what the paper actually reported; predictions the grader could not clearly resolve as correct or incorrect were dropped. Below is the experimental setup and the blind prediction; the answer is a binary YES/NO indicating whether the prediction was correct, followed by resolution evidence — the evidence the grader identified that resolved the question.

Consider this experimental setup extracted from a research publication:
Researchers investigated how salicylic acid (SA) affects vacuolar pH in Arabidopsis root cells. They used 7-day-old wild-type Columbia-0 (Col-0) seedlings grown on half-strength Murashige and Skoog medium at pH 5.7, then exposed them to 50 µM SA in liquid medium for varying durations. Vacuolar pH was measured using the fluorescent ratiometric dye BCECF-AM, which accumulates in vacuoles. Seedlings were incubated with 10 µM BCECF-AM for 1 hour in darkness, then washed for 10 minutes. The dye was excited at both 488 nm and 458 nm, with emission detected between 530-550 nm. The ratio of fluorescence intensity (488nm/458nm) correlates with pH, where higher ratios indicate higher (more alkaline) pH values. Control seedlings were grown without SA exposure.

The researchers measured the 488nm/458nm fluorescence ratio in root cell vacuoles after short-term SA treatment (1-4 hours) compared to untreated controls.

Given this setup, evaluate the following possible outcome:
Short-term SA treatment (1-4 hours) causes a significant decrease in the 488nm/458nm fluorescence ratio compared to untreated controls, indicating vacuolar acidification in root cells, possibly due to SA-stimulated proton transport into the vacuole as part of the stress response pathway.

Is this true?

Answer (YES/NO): NO